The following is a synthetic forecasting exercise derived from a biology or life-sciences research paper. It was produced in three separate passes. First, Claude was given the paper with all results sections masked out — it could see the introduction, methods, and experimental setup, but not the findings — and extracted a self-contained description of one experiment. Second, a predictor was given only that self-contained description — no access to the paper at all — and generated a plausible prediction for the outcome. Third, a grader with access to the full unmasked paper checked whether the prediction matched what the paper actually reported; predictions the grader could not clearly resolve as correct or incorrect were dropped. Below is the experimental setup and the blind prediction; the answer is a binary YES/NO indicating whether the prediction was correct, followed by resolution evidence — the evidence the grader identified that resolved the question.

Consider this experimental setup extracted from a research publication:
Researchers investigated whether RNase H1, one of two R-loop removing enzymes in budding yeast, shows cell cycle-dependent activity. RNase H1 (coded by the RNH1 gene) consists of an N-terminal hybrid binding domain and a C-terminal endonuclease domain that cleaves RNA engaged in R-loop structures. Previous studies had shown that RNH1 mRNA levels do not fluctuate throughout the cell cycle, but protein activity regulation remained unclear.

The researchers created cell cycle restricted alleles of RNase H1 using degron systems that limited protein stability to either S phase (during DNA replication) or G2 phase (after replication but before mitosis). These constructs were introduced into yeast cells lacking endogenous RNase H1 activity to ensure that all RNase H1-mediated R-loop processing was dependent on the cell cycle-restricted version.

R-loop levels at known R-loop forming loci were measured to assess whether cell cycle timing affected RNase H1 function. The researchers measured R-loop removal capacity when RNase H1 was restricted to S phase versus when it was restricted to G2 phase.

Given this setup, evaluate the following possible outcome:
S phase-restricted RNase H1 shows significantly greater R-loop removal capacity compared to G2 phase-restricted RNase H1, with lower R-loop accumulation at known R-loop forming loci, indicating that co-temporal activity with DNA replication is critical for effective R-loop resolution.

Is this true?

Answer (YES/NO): NO